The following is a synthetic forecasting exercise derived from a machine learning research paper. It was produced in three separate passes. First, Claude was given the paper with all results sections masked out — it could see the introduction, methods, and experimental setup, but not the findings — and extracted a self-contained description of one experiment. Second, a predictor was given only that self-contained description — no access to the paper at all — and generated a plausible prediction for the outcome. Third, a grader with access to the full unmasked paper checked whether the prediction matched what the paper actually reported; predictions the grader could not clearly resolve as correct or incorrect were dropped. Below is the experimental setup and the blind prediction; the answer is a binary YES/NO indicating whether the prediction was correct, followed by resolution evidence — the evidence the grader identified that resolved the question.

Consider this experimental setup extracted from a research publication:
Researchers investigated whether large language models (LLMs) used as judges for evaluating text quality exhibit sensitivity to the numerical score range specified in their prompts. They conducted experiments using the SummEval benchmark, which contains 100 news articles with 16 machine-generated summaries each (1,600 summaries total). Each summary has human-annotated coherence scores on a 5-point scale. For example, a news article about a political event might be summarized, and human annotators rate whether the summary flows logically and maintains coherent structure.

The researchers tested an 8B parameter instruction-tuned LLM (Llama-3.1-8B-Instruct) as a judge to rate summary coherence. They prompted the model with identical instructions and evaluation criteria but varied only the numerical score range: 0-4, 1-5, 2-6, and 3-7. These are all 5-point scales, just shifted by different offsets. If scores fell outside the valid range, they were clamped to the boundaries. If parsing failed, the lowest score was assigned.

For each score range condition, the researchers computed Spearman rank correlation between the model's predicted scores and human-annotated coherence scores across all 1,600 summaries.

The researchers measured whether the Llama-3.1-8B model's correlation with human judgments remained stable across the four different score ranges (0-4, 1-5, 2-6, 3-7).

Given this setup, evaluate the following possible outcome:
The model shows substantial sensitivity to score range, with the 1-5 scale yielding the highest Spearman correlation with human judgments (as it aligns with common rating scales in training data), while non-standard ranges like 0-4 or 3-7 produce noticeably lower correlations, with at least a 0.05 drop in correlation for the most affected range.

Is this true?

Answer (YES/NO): NO